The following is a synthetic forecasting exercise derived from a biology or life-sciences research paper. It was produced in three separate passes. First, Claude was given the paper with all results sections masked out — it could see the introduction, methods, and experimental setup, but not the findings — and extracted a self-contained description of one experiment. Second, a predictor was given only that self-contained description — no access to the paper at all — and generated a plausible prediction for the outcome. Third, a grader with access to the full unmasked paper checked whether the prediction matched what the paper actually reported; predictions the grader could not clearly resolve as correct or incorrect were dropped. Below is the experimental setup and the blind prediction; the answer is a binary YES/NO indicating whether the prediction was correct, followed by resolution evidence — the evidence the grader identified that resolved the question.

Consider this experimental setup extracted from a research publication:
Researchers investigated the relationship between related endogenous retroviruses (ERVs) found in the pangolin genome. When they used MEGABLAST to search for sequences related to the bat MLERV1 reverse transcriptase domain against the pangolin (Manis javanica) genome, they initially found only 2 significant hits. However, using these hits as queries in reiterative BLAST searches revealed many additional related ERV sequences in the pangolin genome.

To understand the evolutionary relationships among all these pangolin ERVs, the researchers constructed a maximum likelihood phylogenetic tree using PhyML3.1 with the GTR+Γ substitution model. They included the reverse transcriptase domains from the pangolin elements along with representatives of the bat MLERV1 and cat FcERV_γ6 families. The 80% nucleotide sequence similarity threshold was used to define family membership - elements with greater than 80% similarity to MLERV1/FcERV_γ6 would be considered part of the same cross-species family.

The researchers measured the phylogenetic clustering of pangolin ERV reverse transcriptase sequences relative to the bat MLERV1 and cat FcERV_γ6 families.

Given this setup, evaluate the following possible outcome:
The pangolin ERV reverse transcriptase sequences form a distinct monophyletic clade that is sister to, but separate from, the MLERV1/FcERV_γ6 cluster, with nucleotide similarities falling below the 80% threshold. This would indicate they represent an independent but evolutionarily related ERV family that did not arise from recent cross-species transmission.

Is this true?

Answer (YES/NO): NO